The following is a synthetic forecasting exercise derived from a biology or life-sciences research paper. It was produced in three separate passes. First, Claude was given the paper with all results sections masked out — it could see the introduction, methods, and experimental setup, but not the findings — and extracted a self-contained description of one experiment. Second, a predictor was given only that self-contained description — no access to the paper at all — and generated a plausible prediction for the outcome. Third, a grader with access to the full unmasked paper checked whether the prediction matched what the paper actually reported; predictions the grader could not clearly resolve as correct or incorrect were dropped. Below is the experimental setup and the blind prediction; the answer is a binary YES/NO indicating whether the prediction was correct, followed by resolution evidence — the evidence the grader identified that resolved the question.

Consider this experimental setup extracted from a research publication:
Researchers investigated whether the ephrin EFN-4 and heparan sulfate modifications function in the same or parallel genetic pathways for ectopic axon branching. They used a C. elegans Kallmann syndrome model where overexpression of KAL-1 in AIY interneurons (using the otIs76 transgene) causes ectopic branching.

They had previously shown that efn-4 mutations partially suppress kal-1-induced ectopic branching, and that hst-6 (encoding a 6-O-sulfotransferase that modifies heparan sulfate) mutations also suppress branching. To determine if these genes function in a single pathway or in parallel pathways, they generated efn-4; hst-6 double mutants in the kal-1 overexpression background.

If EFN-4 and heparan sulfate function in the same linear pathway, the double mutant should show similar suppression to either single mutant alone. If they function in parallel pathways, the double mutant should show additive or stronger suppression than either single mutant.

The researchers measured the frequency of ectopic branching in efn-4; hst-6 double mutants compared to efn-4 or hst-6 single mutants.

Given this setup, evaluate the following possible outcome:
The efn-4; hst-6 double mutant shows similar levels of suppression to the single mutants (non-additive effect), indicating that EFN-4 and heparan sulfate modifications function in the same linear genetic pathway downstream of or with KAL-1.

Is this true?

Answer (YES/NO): NO